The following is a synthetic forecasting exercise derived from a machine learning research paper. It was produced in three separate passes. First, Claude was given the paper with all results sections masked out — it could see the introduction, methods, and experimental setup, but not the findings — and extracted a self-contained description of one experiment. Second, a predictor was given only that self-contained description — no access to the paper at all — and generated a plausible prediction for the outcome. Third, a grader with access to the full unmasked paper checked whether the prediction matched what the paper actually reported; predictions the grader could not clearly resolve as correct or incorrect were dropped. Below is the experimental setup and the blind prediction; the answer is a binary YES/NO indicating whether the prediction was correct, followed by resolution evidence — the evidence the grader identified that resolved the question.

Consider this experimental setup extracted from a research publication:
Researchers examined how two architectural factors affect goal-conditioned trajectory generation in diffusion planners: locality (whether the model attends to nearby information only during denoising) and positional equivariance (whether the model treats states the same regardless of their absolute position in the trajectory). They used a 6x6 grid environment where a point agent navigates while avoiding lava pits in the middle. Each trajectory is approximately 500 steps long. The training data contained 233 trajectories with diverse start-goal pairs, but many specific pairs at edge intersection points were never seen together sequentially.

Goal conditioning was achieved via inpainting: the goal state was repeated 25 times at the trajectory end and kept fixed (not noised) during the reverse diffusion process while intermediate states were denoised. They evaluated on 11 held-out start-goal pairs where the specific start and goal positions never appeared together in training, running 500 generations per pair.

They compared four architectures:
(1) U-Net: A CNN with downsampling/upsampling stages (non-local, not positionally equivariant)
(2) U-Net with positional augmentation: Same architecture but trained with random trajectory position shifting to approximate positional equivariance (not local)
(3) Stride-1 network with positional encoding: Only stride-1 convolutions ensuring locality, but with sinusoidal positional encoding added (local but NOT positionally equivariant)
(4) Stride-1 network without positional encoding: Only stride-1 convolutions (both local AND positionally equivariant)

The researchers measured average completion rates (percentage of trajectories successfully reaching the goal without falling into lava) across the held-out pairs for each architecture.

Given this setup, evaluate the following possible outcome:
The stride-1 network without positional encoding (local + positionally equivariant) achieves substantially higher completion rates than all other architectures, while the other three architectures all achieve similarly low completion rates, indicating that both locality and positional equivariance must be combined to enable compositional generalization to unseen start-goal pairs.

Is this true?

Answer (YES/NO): NO